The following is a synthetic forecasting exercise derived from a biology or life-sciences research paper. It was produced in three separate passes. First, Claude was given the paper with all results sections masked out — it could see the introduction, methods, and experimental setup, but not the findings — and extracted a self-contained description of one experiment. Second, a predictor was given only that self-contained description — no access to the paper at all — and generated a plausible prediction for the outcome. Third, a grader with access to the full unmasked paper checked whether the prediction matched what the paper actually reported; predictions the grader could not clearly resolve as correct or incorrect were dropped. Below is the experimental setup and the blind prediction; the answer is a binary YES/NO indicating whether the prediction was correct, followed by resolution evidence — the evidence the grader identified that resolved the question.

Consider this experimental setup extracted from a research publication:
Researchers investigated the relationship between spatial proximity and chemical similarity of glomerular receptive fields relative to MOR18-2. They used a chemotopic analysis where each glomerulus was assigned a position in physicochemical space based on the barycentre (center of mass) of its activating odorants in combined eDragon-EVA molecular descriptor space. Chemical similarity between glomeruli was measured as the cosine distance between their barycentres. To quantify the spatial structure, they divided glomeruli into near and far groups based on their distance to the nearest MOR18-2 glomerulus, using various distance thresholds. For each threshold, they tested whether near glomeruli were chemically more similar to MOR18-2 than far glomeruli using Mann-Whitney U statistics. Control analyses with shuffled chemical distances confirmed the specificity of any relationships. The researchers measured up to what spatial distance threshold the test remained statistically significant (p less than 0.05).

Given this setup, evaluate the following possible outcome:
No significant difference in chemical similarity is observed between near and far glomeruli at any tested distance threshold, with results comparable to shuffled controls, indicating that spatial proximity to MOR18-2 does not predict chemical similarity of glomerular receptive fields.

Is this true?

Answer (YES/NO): NO